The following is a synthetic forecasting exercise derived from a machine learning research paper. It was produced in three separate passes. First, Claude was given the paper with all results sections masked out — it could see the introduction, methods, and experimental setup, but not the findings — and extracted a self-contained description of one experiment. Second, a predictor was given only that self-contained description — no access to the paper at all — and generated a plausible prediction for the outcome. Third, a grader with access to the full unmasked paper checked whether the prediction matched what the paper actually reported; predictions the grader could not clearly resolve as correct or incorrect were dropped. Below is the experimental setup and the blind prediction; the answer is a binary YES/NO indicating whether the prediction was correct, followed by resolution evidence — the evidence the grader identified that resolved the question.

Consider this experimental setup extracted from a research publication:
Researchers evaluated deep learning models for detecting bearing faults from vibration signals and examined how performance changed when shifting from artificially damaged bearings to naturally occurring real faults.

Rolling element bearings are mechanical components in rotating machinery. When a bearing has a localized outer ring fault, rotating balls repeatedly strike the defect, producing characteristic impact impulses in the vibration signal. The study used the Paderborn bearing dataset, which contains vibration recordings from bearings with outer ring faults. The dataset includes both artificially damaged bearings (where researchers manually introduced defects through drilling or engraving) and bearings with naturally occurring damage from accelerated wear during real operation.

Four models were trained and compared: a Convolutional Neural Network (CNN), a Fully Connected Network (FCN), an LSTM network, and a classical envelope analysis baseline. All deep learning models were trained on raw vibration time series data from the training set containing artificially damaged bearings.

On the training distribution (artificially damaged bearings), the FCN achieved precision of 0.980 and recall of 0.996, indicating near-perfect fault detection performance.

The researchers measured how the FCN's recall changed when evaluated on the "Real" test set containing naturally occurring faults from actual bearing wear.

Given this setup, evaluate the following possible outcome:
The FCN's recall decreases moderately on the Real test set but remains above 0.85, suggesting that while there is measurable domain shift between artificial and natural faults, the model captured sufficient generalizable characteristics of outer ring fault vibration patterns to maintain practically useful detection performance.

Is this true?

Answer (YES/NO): NO